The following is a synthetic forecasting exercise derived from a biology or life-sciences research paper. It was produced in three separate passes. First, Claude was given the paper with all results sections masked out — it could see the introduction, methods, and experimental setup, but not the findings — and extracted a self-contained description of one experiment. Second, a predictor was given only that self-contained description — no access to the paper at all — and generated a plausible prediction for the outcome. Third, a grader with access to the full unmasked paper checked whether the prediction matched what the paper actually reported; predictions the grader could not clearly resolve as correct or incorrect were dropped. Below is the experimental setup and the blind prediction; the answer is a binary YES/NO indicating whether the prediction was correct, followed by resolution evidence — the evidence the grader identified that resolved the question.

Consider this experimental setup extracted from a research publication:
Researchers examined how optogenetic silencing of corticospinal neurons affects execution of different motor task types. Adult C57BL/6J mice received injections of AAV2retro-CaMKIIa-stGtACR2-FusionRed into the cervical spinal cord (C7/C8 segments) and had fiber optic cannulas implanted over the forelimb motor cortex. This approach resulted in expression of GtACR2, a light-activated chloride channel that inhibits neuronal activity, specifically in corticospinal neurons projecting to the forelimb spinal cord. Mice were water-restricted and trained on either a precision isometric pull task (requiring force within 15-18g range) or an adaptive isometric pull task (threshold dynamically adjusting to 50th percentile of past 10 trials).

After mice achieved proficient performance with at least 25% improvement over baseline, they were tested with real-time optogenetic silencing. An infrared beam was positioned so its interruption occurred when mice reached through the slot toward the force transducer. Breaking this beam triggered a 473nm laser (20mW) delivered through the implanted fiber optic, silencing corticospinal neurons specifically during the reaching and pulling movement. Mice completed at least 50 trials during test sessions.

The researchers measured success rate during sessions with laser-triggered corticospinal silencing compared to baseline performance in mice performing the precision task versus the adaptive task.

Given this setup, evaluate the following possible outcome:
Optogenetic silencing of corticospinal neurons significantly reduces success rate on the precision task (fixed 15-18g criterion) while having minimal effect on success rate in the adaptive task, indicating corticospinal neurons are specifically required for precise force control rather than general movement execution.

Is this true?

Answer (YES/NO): YES